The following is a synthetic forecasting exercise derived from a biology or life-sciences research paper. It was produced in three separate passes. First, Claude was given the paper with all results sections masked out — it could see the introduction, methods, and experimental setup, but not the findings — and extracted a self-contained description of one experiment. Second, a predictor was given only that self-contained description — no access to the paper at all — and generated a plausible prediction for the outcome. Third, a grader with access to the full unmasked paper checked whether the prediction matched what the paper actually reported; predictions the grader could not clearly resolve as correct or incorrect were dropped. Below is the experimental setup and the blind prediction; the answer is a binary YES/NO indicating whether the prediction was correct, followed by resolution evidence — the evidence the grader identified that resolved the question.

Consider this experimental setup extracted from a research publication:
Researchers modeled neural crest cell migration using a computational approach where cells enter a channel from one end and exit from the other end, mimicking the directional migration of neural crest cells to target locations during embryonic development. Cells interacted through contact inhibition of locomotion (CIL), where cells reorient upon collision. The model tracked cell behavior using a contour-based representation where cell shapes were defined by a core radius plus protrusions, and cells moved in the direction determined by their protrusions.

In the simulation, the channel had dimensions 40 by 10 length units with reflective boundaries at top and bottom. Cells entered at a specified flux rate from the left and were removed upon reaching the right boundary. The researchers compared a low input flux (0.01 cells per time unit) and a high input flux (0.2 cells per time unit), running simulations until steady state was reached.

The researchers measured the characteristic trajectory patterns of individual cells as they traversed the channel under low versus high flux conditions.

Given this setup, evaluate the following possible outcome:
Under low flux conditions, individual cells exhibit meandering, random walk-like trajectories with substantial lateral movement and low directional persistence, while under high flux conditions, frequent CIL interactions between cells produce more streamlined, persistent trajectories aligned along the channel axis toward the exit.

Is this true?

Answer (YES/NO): YES